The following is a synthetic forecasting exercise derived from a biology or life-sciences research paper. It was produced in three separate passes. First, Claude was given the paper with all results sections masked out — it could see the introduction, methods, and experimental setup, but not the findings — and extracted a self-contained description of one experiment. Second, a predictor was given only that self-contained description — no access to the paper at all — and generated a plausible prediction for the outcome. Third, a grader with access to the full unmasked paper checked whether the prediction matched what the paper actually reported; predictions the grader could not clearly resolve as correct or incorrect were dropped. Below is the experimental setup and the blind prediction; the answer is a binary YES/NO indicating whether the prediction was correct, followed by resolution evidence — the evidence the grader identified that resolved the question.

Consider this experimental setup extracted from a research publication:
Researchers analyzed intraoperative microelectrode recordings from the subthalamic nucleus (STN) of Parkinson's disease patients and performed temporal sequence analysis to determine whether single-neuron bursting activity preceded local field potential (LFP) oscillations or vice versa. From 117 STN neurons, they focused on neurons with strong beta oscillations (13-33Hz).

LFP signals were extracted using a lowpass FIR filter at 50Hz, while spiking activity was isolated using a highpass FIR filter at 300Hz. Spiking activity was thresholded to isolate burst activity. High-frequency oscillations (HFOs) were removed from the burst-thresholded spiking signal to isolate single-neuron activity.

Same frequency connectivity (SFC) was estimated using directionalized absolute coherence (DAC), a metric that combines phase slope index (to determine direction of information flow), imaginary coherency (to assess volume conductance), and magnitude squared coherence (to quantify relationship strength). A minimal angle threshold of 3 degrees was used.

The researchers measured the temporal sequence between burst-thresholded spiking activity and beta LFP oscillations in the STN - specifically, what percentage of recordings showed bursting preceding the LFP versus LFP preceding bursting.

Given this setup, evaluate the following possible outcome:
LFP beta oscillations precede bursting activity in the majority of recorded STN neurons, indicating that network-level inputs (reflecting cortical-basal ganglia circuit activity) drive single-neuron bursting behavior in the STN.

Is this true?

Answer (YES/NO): NO